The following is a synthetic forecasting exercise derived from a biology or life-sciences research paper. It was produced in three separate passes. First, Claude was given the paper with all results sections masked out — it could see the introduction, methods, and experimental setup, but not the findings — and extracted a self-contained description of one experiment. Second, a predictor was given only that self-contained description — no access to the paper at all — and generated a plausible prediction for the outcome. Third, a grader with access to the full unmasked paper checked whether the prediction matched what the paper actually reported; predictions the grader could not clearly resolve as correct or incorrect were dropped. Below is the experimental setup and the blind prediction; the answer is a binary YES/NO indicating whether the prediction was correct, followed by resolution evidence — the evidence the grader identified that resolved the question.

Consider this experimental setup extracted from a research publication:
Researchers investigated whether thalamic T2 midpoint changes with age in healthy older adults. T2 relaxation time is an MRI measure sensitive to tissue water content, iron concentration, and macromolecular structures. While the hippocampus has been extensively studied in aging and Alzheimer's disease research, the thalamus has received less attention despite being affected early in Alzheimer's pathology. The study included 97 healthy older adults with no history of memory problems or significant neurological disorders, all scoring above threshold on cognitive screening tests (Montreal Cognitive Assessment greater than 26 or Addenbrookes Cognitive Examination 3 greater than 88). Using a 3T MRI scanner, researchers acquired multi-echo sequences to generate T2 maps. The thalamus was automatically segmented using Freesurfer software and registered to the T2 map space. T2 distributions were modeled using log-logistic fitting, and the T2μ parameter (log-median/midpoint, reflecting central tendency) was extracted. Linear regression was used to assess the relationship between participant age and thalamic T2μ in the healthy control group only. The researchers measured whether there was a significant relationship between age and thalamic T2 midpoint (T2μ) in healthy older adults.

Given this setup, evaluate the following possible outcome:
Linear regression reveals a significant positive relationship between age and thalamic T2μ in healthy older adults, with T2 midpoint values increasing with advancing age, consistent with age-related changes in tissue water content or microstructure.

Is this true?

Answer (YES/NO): YES